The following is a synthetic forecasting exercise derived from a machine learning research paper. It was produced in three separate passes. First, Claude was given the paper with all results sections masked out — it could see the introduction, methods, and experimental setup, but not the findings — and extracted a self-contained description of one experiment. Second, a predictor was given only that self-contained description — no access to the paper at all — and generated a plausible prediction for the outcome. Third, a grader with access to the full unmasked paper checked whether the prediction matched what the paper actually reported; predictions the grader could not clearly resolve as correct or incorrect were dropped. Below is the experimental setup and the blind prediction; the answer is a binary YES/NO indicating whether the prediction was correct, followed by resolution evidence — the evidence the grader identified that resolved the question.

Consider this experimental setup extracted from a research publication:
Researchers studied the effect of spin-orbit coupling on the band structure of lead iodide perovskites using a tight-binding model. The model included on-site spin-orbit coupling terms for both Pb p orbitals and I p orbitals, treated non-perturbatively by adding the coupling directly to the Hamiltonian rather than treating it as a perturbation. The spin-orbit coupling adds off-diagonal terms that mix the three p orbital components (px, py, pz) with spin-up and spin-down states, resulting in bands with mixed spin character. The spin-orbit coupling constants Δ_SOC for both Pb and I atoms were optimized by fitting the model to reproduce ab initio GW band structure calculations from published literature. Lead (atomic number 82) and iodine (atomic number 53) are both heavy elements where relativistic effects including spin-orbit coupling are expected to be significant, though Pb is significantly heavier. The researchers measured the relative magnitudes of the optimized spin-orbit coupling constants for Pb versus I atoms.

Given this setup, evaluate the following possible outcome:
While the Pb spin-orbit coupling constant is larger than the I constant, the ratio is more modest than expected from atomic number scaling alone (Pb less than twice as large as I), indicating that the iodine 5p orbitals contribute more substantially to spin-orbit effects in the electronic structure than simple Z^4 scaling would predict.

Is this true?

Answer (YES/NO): YES